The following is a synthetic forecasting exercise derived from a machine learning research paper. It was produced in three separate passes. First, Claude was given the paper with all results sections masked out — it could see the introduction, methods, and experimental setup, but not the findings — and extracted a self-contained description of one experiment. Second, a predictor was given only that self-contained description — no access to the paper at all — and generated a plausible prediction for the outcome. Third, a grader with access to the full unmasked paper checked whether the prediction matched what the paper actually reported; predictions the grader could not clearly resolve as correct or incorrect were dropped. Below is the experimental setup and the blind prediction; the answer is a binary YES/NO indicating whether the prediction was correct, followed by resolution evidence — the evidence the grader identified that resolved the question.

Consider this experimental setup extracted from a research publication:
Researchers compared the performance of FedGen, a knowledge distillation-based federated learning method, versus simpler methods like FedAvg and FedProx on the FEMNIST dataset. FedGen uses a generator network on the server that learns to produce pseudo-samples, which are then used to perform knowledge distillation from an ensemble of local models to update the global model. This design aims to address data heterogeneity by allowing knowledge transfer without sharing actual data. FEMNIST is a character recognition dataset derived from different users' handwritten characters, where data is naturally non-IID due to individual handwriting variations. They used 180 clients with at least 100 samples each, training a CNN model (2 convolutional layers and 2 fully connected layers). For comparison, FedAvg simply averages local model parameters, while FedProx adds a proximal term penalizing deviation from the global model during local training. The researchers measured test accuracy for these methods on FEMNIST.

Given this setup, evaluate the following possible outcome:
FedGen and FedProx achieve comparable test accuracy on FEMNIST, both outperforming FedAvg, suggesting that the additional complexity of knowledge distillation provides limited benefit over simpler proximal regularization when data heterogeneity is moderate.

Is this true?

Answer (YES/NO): YES